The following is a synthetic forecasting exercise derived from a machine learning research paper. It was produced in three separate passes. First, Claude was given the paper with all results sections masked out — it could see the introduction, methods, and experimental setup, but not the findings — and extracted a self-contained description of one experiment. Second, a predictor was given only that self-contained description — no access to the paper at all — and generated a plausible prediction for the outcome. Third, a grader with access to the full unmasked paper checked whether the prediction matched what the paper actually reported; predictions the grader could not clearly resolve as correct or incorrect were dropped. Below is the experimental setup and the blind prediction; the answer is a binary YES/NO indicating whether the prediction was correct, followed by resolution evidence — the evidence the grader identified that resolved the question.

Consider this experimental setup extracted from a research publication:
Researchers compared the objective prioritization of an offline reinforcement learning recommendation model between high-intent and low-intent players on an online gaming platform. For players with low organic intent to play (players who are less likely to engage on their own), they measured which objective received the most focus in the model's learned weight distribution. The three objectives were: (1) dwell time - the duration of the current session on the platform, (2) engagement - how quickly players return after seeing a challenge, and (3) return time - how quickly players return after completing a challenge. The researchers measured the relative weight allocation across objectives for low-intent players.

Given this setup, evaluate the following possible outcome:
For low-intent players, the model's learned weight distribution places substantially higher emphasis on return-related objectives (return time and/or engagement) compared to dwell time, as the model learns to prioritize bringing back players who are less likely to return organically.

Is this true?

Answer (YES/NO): NO